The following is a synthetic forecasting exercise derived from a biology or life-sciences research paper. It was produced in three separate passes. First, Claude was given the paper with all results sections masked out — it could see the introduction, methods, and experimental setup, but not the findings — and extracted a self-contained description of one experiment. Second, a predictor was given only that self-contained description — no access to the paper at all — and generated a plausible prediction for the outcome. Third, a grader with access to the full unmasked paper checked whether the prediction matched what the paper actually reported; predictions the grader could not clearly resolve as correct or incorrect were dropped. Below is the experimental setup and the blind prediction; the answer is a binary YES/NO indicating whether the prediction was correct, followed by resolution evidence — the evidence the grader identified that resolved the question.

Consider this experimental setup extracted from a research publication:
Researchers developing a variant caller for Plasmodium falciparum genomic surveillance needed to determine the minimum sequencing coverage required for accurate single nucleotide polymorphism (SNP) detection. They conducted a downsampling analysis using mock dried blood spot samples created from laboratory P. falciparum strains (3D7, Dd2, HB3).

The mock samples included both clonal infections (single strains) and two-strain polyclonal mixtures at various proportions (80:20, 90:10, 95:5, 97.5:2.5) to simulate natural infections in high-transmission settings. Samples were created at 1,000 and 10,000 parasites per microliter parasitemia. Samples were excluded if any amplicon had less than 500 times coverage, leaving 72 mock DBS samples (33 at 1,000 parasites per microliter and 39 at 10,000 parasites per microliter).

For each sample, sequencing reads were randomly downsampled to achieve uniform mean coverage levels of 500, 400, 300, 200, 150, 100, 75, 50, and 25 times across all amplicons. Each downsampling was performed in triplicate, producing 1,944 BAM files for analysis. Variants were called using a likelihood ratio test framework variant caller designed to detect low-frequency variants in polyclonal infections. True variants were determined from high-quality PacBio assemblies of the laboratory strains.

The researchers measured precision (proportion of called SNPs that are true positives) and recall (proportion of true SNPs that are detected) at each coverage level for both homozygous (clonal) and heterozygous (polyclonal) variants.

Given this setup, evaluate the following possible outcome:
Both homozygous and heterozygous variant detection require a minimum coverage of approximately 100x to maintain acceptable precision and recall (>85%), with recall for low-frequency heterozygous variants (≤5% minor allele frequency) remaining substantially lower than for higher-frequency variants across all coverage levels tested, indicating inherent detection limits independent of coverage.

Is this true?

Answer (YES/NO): NO